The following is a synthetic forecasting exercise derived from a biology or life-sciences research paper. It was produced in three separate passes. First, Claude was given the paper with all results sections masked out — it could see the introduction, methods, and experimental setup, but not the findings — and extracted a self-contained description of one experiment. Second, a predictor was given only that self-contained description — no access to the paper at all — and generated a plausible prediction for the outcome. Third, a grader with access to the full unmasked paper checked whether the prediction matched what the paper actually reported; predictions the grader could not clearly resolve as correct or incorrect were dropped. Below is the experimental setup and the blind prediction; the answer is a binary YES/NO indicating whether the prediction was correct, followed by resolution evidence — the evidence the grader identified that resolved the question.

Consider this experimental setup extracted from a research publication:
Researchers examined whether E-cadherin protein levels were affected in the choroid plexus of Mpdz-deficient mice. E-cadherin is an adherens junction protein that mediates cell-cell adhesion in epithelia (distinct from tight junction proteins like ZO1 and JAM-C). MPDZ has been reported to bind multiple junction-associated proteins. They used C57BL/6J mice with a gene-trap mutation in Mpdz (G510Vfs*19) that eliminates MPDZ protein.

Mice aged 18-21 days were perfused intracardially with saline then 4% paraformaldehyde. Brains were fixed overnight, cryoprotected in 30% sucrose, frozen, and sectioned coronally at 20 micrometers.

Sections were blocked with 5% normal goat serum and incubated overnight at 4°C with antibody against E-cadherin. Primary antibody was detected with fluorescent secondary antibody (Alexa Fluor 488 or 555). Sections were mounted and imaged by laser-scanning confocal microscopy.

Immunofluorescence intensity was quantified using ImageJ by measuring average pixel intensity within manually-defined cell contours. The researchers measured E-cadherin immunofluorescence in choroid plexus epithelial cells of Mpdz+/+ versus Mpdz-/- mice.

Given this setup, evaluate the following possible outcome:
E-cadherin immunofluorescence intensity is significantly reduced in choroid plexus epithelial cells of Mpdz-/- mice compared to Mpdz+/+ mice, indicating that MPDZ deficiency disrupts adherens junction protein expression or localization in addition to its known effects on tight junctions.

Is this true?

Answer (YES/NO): NO